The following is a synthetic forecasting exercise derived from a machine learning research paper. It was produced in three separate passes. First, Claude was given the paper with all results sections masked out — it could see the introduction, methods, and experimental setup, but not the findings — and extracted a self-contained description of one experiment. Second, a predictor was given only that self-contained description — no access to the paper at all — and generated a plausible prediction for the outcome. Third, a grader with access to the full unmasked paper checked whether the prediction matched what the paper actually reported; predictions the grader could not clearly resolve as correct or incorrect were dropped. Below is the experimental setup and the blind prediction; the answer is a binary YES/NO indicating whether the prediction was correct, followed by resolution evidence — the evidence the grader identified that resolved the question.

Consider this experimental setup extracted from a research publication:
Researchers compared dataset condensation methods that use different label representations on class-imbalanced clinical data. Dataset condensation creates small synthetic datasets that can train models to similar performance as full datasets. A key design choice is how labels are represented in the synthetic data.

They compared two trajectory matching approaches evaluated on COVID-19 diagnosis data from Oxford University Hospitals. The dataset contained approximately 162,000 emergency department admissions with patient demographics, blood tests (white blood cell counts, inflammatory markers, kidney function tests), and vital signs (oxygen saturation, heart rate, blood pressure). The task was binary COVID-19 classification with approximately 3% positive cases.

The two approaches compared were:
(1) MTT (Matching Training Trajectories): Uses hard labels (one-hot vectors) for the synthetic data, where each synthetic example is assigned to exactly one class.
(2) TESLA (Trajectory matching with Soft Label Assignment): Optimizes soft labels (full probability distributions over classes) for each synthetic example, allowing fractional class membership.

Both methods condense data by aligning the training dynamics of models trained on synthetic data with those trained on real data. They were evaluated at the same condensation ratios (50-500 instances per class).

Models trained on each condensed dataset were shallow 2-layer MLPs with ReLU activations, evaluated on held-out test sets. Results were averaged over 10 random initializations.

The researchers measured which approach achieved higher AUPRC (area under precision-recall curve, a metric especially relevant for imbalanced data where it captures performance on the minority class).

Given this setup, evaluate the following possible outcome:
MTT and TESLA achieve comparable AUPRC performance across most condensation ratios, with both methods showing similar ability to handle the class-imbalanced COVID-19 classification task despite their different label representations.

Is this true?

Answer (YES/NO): NO